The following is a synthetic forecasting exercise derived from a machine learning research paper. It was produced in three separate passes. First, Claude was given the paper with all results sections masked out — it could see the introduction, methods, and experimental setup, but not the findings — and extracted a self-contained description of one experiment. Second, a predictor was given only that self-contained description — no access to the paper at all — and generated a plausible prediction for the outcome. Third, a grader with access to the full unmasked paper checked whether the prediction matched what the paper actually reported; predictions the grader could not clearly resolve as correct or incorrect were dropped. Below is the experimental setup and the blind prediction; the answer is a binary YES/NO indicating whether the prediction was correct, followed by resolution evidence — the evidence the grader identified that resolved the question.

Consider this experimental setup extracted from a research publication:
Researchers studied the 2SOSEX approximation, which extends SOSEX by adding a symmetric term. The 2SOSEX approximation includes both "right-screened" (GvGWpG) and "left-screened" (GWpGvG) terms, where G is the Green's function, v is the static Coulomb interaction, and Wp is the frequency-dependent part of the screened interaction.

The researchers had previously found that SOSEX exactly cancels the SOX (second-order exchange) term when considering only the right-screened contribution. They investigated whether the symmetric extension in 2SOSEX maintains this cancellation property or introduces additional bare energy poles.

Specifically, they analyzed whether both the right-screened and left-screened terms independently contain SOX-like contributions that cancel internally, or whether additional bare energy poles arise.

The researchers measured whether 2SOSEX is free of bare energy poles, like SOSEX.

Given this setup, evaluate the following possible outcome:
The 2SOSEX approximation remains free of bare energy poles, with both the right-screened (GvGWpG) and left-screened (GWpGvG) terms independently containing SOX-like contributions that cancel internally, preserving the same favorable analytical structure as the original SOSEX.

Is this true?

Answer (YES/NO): NO